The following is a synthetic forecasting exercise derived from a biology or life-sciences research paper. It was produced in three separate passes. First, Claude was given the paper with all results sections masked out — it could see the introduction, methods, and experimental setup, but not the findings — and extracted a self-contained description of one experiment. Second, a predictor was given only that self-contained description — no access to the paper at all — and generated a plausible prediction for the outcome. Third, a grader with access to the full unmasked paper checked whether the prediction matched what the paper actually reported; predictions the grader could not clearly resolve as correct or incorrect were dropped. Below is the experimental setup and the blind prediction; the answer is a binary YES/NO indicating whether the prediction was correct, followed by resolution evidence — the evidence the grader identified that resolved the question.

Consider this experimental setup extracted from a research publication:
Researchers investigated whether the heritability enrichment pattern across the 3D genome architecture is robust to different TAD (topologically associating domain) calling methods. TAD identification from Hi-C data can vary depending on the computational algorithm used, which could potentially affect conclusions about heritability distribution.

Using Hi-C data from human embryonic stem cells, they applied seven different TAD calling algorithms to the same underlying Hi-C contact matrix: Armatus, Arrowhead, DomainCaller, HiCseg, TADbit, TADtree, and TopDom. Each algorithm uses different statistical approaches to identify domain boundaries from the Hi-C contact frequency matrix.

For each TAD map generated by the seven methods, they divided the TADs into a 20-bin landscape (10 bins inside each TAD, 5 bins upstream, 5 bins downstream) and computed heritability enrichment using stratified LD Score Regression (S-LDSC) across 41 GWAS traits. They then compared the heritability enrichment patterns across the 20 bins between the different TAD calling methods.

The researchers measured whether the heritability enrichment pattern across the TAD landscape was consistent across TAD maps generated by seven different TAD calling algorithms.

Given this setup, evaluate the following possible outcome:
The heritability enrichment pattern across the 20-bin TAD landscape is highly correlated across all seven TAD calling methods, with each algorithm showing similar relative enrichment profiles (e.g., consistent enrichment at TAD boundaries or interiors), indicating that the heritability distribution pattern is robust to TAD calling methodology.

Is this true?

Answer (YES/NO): YES